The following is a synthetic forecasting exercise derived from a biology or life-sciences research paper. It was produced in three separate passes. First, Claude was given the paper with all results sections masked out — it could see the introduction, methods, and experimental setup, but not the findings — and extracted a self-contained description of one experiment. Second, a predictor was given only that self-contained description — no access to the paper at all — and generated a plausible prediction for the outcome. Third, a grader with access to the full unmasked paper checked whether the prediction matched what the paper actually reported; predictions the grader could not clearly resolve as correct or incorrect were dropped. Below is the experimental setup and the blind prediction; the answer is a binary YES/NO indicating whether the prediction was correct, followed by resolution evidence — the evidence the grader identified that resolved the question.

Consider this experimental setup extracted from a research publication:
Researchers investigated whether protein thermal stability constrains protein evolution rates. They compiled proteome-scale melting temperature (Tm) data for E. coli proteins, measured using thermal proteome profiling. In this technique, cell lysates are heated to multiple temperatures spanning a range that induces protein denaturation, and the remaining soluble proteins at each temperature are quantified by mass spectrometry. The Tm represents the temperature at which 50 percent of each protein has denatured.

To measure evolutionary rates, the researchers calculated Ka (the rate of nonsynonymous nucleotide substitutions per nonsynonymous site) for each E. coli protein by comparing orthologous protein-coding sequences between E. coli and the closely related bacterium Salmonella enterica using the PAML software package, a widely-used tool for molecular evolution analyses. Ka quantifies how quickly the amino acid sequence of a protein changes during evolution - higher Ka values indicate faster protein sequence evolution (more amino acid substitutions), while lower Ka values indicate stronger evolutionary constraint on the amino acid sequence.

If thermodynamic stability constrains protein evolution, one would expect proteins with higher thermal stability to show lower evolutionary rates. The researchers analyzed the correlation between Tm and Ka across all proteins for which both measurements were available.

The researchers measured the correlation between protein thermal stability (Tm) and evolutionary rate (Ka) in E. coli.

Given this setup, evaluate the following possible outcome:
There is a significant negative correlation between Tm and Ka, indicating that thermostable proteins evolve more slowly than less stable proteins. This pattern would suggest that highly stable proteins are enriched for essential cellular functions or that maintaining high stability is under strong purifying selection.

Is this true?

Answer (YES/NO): NO